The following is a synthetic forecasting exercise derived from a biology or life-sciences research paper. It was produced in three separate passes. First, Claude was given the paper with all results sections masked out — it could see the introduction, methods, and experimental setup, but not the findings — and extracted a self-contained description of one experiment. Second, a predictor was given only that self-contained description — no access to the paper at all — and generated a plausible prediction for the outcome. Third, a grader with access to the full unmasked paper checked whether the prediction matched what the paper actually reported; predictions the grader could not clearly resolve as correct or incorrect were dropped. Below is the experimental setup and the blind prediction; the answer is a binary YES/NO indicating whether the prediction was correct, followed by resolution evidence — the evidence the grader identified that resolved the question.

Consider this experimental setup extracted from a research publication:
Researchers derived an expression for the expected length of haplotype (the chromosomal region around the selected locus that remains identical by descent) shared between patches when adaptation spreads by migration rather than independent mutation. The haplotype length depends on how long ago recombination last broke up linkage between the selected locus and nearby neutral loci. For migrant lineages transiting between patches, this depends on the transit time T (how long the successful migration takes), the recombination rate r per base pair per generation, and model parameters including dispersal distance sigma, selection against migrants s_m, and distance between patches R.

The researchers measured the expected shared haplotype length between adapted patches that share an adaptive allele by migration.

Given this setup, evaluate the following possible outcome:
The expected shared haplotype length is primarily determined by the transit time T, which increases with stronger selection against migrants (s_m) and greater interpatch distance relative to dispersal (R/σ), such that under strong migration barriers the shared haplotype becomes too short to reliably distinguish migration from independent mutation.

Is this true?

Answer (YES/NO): NO